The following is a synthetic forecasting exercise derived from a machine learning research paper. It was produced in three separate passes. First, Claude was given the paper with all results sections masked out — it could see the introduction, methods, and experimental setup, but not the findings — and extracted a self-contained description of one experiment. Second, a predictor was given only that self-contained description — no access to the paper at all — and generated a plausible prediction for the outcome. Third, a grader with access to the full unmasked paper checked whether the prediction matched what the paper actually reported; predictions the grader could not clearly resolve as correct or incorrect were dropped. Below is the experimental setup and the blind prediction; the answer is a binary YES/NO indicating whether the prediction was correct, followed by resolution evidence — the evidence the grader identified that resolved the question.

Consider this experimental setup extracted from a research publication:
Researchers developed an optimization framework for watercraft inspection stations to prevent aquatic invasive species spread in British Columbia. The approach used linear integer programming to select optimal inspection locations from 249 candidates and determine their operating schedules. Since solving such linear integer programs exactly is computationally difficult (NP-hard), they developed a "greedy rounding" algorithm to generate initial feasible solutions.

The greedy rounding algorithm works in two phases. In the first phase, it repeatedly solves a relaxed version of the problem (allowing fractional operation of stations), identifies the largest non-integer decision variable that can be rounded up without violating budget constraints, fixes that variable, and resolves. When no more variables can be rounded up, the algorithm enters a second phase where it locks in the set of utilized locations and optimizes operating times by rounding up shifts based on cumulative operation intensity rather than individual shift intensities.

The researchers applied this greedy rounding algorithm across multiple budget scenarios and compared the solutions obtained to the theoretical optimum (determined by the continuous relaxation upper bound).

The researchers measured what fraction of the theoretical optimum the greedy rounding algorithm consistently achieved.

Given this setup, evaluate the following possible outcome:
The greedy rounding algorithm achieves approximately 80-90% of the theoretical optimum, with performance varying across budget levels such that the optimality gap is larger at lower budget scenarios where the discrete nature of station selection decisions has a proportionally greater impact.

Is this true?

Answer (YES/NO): NO